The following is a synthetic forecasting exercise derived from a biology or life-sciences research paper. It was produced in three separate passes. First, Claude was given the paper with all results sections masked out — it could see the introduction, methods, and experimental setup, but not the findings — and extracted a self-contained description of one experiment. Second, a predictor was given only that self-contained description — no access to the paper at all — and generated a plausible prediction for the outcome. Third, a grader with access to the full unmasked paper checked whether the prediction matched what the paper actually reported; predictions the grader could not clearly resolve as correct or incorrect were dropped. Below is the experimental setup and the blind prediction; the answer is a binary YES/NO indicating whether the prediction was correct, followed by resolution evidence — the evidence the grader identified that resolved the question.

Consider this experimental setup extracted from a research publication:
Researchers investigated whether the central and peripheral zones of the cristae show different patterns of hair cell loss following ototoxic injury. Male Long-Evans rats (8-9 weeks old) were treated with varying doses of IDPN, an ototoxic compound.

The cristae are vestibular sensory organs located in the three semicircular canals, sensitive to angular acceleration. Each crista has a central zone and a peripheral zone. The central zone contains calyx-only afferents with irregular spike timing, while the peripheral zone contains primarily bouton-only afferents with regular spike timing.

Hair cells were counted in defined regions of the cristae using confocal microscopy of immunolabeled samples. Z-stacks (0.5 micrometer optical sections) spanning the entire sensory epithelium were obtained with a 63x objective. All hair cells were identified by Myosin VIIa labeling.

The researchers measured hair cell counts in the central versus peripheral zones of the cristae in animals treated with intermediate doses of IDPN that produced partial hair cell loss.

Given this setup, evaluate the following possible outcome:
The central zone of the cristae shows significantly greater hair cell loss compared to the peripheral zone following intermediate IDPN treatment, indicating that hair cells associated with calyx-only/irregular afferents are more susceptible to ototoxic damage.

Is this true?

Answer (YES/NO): NO